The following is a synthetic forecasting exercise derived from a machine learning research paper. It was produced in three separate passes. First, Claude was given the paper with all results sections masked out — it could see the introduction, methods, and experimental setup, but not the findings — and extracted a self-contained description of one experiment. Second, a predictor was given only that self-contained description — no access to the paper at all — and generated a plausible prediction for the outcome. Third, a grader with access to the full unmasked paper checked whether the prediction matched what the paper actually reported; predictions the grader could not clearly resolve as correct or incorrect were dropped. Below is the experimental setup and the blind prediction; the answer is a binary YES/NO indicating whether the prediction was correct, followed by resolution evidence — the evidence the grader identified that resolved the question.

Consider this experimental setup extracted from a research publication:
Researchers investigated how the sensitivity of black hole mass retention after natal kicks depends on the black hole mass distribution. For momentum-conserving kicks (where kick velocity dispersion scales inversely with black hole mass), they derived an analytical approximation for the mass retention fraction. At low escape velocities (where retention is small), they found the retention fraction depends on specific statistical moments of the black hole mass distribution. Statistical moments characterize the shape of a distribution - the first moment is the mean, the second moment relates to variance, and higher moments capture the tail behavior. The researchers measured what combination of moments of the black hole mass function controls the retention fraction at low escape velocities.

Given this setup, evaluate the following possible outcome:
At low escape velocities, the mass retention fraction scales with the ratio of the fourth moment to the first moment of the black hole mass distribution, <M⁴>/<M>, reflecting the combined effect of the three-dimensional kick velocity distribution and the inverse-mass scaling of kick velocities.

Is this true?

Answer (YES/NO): YES